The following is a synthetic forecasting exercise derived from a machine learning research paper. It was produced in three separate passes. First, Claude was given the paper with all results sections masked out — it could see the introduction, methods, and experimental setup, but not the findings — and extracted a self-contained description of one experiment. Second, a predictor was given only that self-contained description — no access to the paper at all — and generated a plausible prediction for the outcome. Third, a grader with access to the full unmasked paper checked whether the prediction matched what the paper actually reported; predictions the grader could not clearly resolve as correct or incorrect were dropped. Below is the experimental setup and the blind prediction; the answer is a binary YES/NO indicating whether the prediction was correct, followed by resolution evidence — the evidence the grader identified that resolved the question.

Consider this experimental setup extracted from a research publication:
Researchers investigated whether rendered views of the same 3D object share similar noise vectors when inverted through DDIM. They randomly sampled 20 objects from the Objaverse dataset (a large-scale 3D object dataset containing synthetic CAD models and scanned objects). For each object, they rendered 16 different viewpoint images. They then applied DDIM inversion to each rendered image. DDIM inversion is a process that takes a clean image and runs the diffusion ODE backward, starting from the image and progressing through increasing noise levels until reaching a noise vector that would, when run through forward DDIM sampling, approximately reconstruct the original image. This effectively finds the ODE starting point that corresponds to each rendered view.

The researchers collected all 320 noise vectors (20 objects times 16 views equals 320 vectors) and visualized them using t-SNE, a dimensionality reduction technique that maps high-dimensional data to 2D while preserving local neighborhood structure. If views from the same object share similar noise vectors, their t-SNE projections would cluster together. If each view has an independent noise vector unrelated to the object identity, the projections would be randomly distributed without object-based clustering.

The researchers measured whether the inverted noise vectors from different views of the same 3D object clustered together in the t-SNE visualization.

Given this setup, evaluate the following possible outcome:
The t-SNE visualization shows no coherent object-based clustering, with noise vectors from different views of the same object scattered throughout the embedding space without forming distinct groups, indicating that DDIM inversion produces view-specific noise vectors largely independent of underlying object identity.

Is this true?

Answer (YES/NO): NO